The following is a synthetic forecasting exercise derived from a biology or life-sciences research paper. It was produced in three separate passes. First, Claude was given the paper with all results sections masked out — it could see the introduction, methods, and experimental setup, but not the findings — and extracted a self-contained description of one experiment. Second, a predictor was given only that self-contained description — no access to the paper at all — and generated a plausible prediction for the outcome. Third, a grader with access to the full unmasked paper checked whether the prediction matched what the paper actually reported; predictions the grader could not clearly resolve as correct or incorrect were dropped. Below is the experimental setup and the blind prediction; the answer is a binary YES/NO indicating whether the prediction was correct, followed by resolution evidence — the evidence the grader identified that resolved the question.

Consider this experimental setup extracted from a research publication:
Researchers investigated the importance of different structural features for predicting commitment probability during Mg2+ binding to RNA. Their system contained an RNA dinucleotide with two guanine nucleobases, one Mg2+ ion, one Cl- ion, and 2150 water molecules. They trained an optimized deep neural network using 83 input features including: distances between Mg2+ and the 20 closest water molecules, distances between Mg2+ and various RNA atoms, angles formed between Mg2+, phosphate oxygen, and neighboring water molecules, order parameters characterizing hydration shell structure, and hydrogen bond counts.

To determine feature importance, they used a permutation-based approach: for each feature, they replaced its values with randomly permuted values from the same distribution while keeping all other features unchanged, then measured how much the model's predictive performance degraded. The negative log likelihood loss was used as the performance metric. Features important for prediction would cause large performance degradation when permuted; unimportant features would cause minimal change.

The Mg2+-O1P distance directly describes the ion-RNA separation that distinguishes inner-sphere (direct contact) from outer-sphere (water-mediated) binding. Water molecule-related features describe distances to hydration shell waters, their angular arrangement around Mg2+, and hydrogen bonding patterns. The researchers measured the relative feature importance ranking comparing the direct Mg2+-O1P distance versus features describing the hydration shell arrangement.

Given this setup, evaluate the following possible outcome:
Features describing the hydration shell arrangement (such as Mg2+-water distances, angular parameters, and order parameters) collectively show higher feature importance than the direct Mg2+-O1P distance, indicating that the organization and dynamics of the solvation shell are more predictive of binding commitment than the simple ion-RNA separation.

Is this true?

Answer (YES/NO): YES